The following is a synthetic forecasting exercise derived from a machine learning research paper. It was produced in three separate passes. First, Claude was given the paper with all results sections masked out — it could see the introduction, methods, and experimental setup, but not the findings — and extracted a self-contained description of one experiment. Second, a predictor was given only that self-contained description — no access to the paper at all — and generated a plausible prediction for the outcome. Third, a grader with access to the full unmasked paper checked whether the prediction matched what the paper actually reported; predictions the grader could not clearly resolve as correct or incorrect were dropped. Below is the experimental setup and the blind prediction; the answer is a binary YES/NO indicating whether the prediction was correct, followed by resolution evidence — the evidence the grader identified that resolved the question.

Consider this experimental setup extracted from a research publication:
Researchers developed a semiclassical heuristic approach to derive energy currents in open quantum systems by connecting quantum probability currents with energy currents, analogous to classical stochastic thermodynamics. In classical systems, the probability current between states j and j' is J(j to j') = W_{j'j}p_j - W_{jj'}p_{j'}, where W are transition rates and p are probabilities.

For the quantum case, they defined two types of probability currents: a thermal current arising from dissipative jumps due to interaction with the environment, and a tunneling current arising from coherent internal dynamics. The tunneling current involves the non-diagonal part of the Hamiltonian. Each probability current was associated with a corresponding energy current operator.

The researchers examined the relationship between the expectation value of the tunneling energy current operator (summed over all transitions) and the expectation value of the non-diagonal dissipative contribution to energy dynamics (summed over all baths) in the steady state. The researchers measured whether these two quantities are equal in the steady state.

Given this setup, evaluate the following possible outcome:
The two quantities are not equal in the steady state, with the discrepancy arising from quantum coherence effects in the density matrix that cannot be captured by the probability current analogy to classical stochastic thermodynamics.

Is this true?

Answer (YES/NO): NO